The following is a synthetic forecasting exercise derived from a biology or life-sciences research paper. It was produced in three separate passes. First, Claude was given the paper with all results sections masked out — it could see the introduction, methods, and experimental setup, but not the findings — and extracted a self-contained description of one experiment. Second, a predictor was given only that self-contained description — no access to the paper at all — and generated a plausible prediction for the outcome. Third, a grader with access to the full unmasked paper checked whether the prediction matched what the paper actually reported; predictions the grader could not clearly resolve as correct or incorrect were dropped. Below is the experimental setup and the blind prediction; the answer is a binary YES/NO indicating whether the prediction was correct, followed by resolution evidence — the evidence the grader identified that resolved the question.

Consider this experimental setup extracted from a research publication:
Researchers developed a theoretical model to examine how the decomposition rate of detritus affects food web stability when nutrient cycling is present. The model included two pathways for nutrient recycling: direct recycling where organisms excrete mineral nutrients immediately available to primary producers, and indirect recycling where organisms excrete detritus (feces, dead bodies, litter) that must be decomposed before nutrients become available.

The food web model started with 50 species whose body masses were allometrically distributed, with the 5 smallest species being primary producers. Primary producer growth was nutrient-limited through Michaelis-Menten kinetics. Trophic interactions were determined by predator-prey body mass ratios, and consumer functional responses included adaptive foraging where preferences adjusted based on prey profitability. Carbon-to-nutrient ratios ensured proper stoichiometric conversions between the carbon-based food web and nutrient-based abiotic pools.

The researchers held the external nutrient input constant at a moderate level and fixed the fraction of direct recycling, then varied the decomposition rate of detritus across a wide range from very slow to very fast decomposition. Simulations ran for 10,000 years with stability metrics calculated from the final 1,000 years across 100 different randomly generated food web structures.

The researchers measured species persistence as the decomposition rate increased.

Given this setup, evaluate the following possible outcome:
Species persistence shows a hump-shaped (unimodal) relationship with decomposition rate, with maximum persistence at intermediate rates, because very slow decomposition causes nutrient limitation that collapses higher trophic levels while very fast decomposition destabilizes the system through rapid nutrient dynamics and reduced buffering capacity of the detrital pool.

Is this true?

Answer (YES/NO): NO